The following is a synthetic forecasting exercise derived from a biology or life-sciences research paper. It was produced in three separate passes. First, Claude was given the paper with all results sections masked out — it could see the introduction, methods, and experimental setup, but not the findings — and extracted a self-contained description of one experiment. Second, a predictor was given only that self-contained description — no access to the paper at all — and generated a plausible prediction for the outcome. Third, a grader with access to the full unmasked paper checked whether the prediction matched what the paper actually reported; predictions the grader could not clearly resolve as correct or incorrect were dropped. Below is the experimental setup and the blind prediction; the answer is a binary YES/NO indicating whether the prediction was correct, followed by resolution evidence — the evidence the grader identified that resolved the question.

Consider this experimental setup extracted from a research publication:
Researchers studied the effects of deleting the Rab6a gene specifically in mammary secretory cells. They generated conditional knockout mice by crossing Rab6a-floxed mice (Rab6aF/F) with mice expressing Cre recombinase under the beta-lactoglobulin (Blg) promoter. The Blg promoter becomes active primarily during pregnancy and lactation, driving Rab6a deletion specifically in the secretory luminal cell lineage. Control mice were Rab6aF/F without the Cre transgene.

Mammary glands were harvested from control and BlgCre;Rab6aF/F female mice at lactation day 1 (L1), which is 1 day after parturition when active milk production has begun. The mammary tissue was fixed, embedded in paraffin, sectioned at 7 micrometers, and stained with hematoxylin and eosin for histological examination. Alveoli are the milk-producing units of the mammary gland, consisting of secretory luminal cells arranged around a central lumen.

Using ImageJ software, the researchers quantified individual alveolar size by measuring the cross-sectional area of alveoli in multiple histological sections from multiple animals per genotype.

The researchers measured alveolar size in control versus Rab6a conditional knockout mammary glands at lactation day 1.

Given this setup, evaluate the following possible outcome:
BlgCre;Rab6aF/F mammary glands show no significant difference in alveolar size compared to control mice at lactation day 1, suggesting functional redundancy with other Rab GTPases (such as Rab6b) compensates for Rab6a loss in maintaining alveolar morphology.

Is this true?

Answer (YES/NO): NO